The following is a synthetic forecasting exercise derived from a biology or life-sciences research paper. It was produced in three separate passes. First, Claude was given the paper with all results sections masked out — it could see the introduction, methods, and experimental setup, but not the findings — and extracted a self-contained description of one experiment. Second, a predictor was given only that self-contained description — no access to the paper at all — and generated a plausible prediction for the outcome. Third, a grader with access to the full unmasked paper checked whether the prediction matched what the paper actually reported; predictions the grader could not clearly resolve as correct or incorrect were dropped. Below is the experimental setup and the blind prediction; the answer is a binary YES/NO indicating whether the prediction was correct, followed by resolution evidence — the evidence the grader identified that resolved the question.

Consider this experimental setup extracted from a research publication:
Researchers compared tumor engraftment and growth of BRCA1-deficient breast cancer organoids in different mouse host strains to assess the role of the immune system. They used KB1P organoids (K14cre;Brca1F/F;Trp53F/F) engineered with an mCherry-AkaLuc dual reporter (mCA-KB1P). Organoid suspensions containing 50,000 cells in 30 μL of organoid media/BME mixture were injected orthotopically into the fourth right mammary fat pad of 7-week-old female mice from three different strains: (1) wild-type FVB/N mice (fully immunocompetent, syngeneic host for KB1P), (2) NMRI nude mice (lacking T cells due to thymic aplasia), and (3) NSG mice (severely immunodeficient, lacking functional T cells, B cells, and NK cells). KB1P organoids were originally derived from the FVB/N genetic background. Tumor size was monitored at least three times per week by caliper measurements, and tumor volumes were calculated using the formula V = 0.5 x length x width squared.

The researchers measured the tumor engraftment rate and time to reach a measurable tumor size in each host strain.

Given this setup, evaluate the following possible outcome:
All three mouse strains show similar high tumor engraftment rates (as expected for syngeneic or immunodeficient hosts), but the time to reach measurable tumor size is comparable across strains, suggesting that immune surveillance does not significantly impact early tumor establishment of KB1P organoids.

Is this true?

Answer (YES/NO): NO